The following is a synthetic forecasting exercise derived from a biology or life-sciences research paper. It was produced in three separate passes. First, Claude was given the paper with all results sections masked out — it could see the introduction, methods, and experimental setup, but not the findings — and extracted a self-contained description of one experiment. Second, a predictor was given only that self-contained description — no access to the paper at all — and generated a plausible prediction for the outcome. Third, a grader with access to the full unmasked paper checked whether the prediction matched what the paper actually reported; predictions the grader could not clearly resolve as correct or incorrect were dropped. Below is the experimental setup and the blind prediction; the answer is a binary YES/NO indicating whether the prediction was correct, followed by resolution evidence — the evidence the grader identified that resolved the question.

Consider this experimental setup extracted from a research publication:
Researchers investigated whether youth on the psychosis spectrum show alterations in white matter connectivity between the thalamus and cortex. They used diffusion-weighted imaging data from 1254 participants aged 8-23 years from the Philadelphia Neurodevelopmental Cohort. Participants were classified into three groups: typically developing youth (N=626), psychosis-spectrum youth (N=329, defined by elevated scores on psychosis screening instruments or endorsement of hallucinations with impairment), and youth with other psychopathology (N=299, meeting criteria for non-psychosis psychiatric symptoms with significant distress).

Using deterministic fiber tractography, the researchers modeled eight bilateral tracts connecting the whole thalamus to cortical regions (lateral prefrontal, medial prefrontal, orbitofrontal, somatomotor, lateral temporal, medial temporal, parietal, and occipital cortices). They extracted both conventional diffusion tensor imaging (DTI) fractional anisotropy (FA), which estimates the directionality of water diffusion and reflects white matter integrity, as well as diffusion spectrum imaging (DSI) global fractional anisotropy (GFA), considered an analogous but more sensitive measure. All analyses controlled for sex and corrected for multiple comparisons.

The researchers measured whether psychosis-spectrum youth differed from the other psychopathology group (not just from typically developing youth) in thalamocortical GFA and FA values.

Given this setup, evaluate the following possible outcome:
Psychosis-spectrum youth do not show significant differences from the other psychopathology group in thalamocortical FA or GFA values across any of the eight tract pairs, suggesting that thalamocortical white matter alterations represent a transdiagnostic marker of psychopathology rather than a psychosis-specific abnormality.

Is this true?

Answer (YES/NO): YES